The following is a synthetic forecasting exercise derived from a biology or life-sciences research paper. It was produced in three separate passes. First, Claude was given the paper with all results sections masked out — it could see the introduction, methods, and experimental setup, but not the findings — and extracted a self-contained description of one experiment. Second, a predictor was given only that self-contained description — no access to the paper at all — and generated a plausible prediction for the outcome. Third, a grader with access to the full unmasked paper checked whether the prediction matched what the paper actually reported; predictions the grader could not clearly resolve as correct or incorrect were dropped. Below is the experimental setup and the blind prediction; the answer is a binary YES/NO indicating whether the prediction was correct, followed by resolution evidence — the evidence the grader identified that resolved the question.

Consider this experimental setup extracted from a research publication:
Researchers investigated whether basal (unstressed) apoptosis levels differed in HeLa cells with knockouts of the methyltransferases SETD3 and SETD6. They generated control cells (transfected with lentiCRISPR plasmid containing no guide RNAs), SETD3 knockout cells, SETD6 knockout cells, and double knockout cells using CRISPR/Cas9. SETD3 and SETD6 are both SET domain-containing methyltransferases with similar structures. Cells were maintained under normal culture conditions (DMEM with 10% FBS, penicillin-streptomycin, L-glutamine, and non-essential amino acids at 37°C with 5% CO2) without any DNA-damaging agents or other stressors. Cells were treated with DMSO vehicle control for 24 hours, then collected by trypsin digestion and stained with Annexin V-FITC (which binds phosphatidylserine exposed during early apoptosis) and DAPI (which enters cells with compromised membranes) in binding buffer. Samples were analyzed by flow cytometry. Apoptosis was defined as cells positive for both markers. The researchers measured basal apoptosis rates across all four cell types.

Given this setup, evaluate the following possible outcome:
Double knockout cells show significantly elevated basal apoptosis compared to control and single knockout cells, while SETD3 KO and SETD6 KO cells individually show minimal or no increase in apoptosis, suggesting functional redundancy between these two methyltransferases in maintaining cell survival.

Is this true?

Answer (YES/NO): NO